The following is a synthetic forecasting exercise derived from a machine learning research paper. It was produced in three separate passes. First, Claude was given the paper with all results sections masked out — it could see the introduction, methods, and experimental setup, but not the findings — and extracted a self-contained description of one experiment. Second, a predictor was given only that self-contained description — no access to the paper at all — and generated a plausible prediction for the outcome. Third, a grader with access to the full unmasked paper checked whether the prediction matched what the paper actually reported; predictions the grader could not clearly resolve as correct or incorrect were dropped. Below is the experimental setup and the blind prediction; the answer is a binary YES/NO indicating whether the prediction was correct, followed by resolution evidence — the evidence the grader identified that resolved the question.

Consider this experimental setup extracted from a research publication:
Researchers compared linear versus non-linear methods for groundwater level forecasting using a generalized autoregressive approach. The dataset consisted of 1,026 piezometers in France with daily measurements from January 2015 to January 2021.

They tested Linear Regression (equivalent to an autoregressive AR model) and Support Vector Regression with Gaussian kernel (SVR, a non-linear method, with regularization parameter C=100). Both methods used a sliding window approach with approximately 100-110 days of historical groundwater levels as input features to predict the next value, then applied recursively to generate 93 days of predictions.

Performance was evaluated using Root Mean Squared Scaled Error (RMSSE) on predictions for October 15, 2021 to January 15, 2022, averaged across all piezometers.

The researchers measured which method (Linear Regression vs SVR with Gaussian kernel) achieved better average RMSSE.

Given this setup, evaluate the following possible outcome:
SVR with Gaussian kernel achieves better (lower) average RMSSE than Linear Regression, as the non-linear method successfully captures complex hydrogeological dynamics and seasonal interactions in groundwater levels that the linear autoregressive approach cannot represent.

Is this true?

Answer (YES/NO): NO